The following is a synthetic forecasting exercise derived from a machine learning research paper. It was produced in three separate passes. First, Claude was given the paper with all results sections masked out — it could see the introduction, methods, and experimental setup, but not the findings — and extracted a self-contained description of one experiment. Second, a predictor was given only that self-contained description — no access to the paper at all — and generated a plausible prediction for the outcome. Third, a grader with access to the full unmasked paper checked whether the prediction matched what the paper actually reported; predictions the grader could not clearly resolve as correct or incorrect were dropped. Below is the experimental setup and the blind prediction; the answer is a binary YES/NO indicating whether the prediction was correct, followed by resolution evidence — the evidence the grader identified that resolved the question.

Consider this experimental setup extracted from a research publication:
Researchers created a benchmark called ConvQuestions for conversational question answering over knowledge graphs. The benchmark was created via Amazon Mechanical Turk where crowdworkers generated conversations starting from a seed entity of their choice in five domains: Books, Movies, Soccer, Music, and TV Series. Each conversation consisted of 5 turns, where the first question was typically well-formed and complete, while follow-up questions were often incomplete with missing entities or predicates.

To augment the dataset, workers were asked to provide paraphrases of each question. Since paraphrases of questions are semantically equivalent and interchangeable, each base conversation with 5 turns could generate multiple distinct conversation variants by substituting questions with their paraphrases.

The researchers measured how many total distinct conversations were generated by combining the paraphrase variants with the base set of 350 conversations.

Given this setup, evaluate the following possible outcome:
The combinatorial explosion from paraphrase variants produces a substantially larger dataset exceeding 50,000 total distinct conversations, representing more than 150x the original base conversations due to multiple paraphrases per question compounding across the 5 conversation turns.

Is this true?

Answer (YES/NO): NO